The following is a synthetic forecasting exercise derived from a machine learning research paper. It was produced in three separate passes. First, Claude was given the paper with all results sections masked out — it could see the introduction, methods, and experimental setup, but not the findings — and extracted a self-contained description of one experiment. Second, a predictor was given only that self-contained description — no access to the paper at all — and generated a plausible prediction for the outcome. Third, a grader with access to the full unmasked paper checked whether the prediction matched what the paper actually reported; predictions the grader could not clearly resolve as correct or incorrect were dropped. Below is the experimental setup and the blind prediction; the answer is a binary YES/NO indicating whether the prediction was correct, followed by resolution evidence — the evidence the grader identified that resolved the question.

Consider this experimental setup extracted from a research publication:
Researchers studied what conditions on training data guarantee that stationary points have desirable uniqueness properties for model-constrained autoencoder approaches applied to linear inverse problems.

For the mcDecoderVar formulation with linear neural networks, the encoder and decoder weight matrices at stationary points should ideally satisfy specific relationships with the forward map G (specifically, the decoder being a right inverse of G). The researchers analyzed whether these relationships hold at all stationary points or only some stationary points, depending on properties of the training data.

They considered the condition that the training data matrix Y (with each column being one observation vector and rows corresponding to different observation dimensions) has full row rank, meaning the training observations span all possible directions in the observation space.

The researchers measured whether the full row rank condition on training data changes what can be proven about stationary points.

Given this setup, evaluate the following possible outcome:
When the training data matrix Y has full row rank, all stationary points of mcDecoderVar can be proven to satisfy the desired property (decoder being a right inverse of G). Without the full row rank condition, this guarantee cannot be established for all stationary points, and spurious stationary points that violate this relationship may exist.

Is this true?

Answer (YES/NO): NO